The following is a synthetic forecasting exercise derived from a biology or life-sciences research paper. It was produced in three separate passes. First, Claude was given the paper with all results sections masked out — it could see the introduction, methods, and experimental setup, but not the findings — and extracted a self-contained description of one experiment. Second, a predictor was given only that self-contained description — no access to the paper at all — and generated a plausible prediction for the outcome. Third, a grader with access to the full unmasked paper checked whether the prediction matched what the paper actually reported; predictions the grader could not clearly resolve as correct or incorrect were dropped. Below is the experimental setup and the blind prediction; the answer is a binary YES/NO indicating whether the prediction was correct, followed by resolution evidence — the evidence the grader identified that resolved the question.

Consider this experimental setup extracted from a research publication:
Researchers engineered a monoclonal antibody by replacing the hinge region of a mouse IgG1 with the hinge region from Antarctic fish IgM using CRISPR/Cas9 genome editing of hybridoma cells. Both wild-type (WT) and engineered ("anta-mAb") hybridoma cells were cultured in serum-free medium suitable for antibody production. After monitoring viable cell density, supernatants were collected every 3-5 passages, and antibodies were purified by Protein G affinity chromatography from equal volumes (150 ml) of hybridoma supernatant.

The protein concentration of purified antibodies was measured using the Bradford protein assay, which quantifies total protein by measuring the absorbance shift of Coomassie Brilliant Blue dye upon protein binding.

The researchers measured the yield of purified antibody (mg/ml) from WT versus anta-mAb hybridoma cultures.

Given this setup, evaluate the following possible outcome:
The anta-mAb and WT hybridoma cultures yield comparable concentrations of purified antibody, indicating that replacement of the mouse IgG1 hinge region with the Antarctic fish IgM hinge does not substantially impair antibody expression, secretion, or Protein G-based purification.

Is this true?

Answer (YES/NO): NO